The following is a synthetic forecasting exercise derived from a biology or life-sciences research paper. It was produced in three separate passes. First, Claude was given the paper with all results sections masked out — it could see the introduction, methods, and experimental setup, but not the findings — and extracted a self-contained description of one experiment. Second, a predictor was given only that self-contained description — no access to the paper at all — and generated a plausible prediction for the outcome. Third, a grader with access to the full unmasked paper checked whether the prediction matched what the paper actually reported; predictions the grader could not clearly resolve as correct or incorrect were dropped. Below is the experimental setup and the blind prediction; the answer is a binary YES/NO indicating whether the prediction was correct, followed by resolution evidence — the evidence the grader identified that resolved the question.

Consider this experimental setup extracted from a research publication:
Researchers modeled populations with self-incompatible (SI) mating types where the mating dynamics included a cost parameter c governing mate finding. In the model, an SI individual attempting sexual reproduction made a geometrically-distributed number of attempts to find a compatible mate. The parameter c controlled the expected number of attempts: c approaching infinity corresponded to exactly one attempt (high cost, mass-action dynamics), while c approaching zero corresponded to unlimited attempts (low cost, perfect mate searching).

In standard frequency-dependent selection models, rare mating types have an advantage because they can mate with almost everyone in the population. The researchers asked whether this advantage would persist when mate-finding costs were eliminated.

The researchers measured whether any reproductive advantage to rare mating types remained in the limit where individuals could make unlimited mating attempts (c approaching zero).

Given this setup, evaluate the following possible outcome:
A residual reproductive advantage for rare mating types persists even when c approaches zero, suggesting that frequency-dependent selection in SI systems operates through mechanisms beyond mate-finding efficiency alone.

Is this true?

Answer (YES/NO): YES